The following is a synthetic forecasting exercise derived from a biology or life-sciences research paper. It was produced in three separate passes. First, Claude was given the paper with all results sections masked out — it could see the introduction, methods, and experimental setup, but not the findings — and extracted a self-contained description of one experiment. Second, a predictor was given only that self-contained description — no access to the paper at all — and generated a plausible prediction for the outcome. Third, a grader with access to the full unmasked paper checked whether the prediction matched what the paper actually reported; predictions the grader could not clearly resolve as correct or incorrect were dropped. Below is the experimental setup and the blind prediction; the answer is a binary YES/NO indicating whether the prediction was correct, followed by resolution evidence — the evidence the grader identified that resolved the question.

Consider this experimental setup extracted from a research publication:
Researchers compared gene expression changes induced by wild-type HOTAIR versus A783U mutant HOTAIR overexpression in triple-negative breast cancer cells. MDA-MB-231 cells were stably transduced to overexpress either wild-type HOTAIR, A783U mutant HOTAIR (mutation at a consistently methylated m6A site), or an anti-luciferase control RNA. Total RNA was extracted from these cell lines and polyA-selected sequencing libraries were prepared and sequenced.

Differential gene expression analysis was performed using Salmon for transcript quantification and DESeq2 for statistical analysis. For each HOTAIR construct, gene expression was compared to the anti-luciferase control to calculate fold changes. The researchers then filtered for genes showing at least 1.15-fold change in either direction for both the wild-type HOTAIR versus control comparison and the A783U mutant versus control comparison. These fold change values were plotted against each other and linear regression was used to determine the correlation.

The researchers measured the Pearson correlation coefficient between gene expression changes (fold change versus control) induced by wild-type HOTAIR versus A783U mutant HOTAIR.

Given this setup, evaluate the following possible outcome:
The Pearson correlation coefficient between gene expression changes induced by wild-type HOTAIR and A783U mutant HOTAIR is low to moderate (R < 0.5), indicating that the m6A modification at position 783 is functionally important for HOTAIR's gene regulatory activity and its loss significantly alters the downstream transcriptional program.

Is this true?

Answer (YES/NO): NO